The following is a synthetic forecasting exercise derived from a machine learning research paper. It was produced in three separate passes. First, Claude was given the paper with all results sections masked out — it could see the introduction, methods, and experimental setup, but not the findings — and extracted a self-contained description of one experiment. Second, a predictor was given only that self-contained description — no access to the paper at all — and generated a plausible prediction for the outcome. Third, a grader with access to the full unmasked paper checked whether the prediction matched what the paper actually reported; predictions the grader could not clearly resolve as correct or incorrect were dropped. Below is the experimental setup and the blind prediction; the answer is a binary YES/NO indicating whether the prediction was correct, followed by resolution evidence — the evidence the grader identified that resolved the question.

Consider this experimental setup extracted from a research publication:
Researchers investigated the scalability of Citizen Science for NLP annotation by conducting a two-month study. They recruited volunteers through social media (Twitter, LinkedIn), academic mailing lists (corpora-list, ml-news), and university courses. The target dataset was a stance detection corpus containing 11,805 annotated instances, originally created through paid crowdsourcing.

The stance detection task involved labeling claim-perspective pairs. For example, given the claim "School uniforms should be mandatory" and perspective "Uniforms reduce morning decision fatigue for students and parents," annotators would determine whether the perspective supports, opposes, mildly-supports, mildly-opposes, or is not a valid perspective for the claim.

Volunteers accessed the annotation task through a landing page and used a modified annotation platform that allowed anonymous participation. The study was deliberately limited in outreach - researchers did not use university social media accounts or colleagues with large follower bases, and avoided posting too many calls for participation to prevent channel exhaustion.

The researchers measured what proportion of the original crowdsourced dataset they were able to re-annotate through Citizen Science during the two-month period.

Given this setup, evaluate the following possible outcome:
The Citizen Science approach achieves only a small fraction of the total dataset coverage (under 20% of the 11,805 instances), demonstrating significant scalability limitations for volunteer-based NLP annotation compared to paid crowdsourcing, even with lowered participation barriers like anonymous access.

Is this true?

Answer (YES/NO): YES